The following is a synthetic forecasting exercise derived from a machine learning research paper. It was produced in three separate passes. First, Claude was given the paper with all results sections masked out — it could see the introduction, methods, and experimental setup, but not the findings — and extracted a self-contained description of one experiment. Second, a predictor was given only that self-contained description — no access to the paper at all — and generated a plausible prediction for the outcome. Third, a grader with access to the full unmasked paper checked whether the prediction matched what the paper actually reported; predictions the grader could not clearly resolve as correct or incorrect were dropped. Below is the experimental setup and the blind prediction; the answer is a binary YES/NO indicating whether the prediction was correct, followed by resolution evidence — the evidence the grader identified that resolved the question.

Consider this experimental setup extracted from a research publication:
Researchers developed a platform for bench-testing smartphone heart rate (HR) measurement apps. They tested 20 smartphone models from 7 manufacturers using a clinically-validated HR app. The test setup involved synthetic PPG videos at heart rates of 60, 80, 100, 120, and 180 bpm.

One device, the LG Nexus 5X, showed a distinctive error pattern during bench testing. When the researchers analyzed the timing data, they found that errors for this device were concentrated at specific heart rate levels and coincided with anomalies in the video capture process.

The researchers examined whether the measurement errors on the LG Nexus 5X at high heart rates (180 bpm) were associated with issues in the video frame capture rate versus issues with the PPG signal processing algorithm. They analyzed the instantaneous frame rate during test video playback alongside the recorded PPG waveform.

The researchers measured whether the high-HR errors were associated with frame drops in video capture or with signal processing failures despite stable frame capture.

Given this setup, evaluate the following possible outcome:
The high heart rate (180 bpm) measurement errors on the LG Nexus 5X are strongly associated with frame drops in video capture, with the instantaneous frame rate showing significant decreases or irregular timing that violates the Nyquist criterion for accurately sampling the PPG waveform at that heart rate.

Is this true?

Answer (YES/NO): YES